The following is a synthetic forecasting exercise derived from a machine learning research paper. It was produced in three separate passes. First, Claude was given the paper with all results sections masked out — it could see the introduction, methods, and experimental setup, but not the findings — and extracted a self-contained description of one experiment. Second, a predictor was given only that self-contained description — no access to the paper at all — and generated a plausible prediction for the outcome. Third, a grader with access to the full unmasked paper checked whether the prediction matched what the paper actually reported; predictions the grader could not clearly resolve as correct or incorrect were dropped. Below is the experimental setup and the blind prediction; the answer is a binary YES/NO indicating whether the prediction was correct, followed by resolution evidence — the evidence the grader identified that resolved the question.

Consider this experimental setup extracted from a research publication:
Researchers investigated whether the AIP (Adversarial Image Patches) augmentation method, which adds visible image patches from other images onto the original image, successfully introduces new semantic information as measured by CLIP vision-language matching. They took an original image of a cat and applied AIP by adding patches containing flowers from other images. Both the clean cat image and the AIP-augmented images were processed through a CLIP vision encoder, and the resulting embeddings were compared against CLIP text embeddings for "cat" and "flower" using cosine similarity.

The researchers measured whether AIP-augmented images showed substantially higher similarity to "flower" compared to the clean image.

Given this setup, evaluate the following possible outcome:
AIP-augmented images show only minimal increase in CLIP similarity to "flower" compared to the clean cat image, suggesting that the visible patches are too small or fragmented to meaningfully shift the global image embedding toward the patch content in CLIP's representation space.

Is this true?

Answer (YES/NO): YES